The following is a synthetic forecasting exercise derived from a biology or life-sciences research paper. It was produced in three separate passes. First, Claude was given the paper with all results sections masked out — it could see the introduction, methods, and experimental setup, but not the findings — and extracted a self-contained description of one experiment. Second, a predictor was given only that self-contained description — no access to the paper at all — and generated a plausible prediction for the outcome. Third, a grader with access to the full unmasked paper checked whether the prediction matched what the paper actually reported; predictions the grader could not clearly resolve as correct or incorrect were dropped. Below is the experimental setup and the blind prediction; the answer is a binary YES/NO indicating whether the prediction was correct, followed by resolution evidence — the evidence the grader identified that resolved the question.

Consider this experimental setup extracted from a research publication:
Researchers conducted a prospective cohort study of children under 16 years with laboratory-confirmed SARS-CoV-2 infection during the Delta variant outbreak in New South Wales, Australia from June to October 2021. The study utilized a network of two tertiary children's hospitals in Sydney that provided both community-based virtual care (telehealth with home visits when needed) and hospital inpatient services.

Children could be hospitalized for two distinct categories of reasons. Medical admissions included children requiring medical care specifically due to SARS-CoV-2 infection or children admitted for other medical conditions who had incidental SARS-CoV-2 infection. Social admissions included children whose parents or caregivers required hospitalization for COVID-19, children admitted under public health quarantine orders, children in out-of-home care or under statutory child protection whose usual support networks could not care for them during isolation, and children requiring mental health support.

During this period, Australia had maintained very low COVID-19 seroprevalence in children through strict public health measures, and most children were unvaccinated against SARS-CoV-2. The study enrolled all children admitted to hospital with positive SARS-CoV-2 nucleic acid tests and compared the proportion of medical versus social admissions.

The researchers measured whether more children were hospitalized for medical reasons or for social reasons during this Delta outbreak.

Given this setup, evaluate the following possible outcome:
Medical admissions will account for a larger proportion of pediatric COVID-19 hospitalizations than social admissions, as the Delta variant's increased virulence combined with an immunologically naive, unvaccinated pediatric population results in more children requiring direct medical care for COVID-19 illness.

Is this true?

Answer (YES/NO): NO